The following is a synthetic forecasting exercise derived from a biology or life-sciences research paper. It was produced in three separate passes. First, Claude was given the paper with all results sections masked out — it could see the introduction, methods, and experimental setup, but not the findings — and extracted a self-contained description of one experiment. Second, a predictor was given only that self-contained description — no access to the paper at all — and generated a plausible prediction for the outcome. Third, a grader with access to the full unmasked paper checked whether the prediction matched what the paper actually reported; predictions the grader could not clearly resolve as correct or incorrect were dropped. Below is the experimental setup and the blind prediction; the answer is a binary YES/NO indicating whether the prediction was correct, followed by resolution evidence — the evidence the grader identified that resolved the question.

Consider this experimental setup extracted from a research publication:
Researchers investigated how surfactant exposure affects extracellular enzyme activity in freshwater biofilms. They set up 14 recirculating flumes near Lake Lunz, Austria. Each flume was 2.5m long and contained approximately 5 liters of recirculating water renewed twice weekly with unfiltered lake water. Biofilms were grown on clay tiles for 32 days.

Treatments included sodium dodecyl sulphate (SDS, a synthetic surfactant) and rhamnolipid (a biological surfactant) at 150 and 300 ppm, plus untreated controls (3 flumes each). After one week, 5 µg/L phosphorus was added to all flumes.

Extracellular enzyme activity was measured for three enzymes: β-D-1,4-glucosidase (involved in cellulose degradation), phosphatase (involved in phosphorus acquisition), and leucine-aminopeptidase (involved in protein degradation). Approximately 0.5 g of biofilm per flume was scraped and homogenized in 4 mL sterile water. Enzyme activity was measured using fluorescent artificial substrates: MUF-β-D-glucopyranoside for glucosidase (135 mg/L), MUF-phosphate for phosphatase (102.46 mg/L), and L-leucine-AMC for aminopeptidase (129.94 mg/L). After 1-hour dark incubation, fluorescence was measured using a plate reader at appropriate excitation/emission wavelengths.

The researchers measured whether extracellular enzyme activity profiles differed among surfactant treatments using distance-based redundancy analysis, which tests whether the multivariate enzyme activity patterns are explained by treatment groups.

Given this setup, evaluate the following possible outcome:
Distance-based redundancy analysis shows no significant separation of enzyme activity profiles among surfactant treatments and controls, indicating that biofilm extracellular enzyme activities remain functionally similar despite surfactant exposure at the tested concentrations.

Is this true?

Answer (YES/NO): NO